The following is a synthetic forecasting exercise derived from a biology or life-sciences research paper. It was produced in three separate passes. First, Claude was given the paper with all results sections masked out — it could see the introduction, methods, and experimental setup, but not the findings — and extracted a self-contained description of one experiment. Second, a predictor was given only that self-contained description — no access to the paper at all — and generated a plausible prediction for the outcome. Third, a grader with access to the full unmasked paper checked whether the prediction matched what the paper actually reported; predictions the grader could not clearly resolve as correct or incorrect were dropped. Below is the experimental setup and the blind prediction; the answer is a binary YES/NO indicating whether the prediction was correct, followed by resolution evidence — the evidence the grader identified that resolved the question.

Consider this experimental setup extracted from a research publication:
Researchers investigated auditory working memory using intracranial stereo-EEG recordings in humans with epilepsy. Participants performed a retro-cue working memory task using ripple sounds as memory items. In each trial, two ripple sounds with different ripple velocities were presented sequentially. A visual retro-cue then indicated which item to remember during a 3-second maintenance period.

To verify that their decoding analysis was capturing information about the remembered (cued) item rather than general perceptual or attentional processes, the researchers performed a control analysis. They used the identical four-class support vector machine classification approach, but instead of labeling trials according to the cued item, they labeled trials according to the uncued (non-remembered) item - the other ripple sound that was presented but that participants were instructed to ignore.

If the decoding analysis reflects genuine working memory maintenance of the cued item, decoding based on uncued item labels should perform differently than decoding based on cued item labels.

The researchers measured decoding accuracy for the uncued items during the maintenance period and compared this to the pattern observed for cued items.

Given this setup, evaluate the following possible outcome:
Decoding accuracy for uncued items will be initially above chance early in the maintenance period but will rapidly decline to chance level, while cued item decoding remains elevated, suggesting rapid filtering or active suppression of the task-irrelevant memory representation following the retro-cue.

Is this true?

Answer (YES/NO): NO